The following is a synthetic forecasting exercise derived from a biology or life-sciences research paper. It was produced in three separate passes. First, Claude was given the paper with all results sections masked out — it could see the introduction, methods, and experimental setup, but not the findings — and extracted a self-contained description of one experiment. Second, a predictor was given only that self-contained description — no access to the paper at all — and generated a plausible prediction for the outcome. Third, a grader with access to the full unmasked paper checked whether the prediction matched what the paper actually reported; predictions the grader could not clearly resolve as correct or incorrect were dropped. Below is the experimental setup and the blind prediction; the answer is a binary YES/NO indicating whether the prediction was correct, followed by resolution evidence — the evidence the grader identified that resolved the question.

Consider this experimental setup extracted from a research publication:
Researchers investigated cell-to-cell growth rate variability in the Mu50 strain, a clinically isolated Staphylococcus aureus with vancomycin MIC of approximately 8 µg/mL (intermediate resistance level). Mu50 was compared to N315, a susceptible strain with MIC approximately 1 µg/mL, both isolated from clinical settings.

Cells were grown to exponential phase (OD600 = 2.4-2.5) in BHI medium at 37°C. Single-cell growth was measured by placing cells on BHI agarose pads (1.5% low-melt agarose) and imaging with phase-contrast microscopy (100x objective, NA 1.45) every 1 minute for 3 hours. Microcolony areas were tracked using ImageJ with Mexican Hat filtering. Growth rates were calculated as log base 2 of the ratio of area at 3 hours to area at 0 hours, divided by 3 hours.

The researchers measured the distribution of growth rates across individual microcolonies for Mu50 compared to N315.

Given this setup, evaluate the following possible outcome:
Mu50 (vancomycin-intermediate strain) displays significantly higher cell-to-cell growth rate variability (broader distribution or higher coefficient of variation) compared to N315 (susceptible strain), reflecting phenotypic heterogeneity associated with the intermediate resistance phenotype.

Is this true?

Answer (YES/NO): NO